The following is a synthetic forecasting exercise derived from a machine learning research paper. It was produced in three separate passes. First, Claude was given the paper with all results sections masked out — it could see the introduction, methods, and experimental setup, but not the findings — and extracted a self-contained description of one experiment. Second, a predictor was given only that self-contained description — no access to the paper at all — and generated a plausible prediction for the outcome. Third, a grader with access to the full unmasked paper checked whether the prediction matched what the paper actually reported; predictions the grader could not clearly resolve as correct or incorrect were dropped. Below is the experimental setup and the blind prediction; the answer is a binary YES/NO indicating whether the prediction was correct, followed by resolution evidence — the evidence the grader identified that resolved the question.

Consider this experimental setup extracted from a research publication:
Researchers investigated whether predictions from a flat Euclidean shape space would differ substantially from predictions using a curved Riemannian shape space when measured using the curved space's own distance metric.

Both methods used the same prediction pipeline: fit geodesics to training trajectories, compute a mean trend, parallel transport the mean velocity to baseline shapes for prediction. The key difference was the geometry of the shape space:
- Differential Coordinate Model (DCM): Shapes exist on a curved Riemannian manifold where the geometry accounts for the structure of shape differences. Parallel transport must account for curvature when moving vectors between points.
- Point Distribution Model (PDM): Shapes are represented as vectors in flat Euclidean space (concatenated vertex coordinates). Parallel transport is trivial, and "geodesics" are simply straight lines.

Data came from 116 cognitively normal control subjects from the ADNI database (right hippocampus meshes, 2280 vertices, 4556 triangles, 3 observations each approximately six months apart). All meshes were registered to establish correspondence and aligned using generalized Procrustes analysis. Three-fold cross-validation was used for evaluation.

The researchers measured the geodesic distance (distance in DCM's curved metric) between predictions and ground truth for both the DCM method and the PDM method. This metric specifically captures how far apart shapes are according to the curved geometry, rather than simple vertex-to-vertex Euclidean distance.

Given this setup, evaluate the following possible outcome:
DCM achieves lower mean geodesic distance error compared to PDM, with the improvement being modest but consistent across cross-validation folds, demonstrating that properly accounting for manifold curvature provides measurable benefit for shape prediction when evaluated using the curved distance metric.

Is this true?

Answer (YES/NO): NO